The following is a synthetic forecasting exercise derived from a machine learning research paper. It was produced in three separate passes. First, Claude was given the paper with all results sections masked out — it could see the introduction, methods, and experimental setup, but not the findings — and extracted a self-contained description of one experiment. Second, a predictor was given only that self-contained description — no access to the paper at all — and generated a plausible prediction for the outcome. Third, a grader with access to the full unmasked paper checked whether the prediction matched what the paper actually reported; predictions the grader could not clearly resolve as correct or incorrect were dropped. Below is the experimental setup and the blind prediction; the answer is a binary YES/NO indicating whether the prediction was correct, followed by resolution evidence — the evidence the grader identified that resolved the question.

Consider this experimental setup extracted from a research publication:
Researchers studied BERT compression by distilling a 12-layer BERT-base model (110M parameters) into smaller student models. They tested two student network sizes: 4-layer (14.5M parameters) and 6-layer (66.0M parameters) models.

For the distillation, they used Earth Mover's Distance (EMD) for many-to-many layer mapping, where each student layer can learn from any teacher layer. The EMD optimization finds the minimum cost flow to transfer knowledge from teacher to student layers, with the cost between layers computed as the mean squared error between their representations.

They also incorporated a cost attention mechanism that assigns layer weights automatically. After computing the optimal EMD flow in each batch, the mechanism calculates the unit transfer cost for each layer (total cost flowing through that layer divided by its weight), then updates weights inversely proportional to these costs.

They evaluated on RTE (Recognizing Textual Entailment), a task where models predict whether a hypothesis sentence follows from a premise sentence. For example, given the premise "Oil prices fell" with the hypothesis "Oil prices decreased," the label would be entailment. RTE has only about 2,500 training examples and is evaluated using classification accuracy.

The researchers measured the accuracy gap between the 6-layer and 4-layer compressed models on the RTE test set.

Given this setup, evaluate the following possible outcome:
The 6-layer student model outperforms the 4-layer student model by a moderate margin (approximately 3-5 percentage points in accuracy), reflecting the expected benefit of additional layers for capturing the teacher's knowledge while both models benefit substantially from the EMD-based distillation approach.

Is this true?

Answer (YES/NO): NO